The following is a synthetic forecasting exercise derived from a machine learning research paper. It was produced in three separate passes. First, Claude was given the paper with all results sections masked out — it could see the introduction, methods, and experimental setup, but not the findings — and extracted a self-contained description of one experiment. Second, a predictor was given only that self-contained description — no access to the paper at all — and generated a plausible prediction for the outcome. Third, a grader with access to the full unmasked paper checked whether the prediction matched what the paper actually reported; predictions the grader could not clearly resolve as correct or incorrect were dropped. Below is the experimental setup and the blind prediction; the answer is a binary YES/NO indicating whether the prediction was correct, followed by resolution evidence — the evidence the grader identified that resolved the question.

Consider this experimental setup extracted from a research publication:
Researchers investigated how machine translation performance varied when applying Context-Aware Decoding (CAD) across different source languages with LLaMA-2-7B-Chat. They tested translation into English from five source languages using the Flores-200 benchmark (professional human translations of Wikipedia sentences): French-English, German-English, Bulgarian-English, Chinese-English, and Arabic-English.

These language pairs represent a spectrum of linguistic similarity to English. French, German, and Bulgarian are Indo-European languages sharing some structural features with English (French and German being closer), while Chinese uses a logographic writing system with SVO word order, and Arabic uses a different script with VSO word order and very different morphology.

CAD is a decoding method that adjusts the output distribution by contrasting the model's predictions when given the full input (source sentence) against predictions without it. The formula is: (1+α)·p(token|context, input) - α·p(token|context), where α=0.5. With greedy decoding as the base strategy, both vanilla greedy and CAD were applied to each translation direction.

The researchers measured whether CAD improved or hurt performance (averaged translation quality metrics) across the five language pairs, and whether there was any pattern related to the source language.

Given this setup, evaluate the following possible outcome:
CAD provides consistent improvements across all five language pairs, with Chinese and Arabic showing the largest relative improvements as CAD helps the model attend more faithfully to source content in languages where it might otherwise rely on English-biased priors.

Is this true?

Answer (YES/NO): NO